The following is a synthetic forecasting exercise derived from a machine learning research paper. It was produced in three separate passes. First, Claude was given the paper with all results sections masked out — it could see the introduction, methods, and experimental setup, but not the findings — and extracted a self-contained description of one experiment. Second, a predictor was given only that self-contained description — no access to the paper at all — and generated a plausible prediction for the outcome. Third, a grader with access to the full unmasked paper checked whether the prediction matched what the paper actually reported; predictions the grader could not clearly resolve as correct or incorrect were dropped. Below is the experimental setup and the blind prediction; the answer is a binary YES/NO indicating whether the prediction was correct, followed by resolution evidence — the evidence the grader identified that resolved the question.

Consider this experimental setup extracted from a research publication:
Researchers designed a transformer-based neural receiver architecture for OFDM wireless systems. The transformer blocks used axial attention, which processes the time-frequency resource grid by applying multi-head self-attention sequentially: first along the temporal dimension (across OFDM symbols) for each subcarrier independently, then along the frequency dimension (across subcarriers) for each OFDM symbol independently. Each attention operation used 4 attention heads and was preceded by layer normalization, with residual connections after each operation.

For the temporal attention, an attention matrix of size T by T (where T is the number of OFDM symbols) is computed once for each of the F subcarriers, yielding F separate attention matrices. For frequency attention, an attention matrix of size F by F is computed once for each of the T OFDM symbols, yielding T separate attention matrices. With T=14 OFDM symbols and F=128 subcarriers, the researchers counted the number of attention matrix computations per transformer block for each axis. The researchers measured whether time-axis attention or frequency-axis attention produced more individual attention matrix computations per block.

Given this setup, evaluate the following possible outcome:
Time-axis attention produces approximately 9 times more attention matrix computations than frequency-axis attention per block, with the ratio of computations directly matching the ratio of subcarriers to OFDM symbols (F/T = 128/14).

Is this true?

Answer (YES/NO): YES